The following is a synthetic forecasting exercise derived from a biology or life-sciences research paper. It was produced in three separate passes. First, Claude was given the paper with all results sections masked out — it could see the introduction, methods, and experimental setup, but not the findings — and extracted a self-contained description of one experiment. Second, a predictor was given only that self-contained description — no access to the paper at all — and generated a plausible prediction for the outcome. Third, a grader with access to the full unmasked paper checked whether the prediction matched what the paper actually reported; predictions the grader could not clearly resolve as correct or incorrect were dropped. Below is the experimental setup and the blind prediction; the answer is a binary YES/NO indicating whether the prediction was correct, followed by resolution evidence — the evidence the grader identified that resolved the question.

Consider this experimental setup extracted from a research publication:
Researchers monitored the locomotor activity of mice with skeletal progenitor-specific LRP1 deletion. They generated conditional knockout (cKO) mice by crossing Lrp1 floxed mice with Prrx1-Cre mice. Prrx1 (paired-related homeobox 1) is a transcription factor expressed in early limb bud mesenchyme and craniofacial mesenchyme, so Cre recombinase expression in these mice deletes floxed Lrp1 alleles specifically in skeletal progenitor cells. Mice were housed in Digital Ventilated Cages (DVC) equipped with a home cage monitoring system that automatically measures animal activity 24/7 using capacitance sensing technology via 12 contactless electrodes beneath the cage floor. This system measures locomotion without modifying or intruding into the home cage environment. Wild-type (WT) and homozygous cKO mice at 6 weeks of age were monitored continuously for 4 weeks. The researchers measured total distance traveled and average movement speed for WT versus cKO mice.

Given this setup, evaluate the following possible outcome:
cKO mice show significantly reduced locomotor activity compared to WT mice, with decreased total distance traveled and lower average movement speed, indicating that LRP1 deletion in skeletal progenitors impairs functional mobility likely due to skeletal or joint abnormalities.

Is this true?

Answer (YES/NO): YES